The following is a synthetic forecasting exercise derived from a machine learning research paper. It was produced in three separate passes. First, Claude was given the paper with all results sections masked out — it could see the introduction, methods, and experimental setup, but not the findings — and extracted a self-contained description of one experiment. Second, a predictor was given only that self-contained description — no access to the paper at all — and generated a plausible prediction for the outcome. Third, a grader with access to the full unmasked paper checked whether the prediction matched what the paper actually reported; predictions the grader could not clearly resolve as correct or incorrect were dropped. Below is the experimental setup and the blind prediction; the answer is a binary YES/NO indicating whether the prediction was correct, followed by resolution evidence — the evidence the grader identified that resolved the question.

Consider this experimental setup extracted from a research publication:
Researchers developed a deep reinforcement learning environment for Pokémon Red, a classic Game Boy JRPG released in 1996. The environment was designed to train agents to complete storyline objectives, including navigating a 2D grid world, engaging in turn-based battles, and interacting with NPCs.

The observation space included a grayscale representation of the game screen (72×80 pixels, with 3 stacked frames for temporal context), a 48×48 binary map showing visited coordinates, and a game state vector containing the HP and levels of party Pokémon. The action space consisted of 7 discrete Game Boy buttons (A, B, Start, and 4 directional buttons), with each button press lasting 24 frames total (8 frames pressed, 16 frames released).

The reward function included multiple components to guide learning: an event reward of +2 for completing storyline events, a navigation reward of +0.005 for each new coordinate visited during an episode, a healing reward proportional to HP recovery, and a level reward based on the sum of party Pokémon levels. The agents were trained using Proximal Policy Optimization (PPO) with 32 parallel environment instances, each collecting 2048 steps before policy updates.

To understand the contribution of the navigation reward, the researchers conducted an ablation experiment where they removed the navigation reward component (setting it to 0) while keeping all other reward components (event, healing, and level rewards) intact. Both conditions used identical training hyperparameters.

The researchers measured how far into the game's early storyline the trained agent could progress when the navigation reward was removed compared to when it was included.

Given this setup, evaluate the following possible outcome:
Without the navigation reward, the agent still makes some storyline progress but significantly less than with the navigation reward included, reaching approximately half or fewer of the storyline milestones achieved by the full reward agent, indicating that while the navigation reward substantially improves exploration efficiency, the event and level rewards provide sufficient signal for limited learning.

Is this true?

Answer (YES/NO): NO